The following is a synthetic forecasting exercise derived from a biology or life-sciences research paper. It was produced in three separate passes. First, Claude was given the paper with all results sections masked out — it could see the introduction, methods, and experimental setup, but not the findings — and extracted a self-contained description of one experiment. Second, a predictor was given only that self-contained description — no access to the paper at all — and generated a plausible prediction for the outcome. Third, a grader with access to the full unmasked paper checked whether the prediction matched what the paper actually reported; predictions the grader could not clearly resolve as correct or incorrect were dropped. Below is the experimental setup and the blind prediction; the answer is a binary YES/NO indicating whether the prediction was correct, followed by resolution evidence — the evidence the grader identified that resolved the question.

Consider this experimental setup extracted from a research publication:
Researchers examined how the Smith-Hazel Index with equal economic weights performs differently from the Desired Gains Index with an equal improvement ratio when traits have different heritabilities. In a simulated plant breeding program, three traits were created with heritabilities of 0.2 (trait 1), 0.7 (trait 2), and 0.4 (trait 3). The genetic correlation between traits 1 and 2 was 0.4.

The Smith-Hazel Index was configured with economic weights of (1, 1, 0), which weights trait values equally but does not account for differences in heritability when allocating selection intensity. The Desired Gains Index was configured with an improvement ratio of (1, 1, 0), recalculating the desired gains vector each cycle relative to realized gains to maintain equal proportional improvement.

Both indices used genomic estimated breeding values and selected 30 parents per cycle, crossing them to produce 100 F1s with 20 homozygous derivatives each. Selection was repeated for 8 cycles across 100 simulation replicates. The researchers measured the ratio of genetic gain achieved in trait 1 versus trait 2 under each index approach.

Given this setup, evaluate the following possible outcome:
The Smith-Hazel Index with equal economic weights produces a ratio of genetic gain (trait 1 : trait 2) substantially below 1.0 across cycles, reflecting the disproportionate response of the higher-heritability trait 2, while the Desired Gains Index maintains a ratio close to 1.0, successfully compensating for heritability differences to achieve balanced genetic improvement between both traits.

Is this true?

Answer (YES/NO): NO